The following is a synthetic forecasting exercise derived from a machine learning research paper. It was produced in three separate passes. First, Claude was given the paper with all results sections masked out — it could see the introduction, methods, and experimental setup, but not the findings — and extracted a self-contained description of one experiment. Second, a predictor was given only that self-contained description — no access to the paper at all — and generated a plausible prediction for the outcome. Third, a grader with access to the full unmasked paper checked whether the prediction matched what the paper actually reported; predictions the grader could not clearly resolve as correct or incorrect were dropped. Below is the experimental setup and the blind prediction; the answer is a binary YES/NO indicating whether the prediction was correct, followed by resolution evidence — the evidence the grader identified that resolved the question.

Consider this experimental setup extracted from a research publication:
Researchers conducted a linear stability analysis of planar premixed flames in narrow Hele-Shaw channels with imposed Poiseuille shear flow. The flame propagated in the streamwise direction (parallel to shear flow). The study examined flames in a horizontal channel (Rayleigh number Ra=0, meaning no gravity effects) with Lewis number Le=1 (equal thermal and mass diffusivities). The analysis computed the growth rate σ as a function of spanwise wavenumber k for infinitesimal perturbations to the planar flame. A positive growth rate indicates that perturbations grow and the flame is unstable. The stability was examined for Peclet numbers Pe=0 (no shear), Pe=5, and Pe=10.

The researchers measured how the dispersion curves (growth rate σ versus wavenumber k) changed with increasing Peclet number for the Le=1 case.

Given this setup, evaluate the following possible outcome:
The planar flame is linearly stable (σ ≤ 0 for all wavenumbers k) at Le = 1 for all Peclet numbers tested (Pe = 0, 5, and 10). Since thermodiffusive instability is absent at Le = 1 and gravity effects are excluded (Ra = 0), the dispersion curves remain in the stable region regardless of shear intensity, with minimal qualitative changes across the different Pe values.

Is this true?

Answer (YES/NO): NO